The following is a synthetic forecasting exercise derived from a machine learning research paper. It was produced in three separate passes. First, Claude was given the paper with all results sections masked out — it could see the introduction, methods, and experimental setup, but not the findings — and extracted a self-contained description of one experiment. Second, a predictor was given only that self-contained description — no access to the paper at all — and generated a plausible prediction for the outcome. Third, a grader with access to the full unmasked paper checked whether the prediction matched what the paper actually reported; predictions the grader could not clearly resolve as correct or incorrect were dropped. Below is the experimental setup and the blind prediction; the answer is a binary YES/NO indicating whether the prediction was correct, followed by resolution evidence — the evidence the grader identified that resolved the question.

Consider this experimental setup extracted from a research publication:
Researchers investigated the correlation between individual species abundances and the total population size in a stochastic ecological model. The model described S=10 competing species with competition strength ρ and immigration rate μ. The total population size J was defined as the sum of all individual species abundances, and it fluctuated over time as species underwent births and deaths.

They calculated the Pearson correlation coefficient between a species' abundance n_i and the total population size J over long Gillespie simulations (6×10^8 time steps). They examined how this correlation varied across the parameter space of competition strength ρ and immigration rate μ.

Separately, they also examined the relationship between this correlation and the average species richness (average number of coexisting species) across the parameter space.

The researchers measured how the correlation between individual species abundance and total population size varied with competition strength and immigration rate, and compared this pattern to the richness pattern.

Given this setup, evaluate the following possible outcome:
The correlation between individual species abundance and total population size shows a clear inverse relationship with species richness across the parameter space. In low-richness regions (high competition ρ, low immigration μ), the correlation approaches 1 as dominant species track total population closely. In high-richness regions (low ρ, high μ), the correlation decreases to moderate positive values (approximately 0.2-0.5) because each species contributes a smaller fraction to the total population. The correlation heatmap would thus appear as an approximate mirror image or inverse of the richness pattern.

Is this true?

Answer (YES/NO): NO